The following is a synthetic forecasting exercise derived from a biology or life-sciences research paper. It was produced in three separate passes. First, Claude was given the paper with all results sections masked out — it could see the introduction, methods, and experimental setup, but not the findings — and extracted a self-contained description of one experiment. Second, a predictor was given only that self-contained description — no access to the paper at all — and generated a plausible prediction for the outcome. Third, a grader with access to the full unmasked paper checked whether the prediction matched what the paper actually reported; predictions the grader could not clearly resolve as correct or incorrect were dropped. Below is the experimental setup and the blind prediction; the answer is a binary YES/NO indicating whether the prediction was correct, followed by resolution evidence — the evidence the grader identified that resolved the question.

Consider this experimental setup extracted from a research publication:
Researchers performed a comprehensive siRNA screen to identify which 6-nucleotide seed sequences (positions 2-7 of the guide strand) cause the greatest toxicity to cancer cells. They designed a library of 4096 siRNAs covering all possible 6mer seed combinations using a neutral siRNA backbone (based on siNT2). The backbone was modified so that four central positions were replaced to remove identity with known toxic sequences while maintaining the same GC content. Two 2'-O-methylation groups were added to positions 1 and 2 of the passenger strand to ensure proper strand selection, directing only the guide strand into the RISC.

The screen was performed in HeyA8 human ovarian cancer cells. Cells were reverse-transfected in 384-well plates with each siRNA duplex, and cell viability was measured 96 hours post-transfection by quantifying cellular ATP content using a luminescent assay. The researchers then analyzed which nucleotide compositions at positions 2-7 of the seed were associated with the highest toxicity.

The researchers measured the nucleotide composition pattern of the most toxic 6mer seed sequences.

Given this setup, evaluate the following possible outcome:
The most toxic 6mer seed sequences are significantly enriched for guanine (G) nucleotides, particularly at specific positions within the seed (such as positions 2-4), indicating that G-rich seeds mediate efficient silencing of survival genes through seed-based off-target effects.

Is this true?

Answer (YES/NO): YES